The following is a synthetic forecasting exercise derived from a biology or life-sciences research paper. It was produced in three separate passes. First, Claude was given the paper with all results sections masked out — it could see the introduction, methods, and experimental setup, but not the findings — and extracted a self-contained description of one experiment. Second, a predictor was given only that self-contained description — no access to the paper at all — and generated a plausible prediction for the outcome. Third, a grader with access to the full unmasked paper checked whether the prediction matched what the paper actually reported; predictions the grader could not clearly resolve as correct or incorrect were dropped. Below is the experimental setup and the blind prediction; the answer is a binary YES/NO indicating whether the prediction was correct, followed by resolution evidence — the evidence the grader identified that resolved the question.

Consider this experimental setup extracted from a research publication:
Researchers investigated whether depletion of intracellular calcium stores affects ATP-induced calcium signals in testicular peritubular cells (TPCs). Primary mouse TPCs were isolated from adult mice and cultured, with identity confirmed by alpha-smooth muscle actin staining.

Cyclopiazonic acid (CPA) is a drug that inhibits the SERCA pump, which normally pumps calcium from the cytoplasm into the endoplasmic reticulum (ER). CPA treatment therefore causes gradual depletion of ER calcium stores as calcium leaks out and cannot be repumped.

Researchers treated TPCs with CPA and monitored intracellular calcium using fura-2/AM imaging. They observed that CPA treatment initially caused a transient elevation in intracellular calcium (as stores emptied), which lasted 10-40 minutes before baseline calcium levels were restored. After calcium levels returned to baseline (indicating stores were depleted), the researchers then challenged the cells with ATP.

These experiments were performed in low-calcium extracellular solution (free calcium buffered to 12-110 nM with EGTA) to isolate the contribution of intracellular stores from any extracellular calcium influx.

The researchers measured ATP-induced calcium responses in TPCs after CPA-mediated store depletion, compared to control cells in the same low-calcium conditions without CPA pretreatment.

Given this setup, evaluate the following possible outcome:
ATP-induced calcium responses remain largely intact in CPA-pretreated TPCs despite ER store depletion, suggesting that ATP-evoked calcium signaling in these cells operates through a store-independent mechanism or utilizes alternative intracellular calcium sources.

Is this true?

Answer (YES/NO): NO